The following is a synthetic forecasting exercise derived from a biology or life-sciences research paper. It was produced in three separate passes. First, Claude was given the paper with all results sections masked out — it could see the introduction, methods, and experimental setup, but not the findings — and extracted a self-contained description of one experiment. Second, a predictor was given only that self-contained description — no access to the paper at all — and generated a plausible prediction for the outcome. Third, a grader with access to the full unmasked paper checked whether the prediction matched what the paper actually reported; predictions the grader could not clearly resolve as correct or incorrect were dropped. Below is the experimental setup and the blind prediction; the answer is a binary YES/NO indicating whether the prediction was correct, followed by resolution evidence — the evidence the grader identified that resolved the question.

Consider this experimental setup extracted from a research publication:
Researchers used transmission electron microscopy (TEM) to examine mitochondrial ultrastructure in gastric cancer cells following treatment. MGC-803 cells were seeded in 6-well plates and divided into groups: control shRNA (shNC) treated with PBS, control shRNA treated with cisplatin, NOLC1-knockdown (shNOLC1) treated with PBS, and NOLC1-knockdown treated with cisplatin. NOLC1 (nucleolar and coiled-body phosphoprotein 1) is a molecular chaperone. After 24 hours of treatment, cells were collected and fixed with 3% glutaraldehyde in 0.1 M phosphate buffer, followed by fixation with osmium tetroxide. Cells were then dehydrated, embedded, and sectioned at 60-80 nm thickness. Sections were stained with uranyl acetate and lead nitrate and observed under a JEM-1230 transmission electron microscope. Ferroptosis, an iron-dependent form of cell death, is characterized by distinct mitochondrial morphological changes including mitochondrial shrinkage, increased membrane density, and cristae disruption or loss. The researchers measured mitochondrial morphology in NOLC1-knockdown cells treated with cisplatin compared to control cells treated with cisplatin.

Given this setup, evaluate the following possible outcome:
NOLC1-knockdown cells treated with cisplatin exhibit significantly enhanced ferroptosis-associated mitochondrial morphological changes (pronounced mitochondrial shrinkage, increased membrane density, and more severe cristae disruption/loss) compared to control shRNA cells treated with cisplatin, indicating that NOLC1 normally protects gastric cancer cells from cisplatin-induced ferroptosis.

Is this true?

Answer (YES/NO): YES